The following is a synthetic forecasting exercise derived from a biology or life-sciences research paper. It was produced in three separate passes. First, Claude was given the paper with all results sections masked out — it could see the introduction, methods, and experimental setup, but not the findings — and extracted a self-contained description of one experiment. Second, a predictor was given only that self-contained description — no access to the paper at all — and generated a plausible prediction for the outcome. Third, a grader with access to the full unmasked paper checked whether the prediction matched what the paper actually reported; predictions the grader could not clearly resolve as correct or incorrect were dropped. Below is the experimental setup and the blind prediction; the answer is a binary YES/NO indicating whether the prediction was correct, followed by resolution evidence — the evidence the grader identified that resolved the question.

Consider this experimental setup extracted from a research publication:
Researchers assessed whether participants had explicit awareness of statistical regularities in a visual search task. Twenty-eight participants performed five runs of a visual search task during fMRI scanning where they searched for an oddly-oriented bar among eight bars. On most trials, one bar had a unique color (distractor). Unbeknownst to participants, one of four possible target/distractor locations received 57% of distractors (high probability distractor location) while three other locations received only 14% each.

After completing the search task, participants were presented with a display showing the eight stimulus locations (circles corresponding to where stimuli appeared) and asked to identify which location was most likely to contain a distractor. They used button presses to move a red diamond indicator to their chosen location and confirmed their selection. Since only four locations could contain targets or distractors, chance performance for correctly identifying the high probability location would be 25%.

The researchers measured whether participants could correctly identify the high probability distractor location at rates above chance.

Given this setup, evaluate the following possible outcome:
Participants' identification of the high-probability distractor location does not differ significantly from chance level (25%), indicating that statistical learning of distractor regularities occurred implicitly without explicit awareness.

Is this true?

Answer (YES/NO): YES